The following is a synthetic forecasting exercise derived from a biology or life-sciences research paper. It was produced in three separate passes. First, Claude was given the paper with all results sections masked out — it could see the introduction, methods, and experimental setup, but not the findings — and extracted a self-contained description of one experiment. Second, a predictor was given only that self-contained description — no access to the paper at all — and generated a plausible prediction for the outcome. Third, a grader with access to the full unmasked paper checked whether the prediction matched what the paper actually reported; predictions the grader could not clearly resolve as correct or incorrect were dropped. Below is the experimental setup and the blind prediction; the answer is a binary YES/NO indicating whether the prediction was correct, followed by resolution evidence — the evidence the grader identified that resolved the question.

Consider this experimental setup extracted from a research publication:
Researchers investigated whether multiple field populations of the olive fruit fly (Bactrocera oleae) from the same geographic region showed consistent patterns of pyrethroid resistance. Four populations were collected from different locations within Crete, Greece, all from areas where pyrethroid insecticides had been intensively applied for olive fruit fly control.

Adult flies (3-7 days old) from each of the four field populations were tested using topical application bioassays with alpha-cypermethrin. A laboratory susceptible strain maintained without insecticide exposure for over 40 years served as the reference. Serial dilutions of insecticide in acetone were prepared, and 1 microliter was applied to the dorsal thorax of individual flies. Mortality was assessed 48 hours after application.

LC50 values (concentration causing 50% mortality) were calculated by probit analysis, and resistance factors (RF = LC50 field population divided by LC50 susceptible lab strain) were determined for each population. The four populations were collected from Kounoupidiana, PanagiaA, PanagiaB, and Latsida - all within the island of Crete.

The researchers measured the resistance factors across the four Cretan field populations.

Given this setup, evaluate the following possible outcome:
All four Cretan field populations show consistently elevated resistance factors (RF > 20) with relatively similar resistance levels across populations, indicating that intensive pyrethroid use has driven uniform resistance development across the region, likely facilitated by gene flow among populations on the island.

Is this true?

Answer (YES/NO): YES